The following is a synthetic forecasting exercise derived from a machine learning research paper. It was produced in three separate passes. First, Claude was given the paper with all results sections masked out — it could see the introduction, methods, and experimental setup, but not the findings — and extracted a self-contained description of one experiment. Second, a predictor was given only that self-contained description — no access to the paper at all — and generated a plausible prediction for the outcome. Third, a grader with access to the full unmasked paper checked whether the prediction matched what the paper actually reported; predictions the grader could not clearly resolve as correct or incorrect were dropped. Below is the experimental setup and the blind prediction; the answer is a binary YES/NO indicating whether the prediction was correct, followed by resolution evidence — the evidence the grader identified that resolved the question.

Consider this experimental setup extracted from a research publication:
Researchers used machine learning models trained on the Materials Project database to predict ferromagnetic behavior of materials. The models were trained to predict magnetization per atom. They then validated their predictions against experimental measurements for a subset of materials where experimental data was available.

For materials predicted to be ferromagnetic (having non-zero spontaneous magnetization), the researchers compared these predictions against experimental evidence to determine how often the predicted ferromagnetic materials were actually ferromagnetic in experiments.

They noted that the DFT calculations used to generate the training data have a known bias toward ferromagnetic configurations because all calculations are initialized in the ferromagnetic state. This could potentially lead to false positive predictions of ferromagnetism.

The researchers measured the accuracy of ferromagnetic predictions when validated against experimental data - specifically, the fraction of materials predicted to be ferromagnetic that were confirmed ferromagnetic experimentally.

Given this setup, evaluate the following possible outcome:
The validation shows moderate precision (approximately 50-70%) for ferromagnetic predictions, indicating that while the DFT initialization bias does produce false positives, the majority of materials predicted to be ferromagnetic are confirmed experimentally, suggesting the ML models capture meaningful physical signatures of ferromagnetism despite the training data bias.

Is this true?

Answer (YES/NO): YES